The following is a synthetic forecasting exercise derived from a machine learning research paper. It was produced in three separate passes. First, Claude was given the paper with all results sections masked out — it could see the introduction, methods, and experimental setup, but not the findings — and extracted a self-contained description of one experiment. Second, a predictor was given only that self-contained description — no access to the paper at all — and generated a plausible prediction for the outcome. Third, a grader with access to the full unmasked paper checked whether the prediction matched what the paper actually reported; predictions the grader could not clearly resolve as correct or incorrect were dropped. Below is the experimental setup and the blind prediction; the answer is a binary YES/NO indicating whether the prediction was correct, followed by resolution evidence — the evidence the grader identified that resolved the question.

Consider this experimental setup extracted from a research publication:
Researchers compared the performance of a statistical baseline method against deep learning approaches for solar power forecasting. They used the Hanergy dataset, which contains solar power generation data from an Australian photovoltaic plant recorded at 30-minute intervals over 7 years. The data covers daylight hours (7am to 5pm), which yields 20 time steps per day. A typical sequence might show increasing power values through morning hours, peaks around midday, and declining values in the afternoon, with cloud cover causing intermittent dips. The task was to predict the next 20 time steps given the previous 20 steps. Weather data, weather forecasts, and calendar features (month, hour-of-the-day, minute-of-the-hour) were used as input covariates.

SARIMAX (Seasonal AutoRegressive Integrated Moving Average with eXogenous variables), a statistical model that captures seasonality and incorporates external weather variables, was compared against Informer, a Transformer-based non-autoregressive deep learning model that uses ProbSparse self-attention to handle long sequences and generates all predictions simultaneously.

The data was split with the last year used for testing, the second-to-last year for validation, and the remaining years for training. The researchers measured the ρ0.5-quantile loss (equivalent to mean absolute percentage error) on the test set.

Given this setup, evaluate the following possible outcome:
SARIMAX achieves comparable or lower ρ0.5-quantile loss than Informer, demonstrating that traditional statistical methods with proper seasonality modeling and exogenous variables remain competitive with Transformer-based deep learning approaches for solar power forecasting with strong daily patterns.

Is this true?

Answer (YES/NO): NO